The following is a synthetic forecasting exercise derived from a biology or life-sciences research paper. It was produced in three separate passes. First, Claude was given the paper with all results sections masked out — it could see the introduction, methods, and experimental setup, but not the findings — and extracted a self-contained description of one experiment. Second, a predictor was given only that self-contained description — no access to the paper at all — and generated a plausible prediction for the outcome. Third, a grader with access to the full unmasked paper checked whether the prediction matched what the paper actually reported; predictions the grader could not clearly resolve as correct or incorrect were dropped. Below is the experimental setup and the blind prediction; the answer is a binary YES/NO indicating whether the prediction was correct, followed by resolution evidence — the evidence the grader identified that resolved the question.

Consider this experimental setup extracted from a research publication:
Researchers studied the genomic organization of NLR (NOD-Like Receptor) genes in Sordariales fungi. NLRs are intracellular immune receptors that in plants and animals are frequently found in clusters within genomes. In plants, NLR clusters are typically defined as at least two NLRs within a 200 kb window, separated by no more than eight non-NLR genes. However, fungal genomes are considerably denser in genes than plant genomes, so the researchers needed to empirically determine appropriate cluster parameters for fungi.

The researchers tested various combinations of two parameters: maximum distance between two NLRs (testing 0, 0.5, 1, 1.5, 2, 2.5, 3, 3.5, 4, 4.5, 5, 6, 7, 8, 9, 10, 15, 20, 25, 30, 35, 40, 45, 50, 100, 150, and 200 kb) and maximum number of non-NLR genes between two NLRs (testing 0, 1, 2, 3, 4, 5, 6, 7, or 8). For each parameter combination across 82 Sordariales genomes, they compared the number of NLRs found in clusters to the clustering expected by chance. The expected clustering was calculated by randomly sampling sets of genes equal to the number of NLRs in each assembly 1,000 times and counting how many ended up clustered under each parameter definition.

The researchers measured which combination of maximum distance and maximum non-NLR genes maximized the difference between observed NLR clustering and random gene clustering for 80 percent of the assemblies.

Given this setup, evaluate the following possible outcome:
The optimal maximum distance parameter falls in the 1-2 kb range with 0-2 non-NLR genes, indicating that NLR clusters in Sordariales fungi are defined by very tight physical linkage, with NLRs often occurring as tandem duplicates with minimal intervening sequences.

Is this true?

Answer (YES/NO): NO